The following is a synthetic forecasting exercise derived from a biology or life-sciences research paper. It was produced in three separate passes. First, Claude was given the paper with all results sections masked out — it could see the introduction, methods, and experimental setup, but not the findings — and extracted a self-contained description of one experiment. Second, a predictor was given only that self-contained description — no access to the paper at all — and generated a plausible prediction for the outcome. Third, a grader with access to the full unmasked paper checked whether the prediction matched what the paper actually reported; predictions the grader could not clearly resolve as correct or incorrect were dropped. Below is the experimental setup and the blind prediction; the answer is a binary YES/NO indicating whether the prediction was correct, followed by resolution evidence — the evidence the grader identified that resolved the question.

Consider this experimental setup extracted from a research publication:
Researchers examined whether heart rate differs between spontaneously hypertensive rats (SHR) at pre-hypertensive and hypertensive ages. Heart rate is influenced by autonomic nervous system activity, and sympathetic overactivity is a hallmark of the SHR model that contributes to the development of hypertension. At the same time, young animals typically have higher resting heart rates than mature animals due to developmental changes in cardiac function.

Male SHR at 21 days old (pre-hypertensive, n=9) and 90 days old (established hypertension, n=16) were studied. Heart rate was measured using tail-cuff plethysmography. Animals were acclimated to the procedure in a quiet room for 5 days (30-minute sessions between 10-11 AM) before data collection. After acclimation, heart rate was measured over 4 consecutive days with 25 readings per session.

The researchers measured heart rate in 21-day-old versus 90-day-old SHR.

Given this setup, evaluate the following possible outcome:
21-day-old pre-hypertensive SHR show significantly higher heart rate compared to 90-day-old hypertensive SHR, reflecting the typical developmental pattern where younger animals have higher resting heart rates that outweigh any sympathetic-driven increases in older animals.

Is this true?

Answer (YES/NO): NO